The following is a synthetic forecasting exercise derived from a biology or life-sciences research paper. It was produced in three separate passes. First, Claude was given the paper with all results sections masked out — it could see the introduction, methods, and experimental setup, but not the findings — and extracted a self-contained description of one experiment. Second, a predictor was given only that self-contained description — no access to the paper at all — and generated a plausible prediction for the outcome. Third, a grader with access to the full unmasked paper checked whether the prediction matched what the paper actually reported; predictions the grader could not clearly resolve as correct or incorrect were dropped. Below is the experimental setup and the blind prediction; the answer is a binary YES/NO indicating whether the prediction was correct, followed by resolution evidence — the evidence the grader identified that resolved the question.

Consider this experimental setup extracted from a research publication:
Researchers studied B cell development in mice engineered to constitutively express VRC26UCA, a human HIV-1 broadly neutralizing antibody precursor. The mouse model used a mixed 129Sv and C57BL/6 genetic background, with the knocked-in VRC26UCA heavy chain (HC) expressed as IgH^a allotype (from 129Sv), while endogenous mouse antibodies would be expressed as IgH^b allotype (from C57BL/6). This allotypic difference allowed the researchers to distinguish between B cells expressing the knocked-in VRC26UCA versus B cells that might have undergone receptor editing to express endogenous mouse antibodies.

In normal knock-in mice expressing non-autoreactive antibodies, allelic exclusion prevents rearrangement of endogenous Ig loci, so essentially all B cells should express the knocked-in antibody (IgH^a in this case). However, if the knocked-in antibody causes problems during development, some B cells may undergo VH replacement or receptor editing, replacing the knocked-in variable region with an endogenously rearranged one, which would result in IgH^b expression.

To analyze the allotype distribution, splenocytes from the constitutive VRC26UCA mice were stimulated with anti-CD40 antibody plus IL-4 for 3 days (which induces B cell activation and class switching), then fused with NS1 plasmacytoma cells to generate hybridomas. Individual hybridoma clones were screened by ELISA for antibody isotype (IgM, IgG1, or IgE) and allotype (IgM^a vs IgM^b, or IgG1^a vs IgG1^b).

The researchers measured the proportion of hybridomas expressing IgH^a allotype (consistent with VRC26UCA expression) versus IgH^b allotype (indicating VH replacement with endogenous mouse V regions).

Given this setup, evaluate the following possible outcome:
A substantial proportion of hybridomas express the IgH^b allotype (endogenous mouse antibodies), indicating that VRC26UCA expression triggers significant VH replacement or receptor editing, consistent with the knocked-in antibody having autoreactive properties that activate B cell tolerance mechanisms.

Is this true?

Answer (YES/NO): YES